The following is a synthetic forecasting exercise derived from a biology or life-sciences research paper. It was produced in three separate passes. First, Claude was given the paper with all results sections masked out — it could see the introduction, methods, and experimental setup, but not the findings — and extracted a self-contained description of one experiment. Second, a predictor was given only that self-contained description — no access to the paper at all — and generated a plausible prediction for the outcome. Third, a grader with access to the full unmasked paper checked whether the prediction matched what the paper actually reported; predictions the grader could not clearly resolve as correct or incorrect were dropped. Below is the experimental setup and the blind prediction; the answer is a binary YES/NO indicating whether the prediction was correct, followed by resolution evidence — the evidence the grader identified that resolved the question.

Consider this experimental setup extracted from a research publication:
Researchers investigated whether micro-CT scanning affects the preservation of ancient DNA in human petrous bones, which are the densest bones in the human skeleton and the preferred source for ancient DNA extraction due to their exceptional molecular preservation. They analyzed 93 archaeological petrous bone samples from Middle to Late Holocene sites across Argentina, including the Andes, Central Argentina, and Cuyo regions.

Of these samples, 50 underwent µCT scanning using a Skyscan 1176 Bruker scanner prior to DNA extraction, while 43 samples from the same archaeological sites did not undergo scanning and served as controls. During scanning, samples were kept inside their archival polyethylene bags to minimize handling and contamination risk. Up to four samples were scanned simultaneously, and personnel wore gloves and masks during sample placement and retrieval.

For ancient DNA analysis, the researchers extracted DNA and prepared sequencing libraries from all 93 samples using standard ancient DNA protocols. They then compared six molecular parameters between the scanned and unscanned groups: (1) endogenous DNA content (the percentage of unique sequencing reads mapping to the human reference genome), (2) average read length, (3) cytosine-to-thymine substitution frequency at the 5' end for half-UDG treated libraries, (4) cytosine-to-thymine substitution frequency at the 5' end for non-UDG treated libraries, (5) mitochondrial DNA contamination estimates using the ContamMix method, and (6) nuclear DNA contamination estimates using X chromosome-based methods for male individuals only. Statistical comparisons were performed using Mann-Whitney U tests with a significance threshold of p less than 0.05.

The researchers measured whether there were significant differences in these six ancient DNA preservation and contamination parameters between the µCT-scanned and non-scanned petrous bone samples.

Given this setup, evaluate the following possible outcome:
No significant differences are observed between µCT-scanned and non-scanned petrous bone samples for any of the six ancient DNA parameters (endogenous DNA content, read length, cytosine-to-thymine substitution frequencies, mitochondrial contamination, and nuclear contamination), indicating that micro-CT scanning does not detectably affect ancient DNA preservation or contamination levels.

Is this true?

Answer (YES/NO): YES